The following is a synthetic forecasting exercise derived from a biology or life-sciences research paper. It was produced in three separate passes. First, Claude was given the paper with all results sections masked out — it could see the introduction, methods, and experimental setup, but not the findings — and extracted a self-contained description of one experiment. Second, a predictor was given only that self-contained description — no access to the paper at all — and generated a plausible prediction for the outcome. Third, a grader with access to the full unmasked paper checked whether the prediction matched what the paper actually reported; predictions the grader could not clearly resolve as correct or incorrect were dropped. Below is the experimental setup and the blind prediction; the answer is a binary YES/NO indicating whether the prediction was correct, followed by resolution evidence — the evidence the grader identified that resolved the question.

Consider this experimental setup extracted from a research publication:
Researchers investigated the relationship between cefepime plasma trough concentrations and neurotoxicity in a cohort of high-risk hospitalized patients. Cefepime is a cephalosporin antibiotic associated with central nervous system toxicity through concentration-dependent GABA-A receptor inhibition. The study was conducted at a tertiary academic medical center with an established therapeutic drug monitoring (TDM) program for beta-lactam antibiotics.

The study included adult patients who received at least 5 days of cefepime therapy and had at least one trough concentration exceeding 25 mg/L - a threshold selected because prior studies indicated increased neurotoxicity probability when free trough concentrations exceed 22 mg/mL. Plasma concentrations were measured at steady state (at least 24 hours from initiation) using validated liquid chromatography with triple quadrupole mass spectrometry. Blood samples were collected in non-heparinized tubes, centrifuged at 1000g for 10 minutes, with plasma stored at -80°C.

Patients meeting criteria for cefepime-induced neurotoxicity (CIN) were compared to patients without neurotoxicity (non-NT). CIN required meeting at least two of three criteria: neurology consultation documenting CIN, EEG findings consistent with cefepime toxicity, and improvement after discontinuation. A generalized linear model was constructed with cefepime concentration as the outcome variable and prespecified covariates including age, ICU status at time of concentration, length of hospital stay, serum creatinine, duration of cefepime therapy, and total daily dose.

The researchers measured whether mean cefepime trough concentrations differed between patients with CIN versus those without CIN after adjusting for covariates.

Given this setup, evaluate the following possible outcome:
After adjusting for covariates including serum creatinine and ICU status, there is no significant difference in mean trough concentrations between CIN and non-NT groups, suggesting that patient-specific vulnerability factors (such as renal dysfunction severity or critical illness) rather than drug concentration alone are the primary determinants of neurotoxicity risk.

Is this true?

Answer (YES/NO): NO